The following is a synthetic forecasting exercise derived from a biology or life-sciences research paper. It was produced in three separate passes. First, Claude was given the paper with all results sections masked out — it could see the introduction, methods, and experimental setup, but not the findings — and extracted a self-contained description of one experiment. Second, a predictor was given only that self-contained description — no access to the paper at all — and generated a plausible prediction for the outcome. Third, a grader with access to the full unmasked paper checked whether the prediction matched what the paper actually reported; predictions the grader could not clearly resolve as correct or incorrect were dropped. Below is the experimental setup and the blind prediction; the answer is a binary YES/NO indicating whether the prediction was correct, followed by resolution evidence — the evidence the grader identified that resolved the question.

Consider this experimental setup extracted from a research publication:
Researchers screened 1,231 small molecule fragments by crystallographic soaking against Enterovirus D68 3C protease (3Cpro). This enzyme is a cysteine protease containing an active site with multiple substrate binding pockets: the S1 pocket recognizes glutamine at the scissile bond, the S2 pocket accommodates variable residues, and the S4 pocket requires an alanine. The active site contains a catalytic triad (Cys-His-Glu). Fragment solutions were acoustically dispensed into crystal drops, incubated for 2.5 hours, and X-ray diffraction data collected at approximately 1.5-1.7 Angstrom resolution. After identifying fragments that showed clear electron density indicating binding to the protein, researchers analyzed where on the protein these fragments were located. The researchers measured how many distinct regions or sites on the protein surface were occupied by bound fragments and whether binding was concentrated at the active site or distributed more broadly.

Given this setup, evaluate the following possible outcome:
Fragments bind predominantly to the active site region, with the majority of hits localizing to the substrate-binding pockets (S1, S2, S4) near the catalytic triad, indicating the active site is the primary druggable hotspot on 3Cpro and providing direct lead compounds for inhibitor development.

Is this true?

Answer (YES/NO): NO